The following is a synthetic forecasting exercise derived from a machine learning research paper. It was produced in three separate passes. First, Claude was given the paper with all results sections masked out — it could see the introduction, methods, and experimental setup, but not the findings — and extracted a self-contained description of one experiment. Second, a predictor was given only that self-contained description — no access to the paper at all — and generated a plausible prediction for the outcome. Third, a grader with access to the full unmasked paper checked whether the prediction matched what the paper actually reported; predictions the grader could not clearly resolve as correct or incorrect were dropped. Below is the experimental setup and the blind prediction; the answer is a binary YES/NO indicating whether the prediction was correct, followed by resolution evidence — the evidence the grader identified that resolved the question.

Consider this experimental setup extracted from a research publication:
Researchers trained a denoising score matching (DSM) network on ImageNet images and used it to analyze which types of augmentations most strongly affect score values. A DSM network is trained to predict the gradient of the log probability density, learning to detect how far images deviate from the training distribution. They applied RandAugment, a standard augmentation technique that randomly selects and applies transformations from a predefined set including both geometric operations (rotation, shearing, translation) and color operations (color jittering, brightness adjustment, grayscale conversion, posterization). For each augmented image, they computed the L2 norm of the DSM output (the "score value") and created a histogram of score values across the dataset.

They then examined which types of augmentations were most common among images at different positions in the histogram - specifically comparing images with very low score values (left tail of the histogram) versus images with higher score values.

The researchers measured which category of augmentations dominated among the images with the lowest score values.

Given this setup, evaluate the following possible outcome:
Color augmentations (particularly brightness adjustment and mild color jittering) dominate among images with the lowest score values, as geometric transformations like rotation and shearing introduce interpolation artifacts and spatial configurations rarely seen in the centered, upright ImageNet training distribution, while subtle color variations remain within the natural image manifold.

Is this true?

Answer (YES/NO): YES